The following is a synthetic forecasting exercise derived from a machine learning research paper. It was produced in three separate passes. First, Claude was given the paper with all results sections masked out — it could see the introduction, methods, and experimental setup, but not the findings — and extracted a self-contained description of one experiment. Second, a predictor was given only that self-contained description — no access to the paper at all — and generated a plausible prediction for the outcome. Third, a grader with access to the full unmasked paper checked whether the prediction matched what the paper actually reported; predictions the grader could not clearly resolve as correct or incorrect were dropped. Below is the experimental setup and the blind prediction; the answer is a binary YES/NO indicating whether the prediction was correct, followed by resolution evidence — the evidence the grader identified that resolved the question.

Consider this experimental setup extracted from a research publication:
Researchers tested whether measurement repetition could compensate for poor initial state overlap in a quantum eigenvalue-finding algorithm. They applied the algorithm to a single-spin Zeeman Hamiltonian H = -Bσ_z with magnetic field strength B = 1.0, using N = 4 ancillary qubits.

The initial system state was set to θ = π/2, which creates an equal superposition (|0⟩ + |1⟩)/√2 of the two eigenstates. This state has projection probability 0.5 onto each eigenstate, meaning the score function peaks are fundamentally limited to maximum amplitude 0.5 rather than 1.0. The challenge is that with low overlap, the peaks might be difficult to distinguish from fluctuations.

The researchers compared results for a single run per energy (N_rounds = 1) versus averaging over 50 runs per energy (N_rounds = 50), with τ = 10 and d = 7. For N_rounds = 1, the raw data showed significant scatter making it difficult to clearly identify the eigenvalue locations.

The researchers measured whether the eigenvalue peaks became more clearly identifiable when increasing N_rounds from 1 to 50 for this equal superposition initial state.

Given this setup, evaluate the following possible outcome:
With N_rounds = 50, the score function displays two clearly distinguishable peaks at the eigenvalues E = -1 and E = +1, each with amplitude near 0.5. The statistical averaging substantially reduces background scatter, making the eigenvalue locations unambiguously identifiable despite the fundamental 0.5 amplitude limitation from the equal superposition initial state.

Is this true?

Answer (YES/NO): YES